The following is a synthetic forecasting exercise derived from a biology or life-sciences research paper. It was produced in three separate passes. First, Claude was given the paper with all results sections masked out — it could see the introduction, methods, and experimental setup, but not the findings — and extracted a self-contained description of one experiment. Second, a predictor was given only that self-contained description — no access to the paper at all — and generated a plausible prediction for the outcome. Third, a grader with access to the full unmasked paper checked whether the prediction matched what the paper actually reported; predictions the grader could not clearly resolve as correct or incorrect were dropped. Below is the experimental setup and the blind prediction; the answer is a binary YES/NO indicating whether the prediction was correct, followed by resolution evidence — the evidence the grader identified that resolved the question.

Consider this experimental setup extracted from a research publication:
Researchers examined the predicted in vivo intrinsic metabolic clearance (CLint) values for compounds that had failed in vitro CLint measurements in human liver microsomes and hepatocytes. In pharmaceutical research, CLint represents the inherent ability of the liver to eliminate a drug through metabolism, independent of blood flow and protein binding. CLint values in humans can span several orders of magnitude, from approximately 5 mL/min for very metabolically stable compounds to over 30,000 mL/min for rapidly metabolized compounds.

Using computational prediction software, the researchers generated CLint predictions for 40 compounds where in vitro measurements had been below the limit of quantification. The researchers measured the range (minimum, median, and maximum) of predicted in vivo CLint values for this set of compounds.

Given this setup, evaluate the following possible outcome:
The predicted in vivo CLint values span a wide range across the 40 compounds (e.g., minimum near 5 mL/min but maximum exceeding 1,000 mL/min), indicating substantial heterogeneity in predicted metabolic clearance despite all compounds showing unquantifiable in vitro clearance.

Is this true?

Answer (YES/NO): NO